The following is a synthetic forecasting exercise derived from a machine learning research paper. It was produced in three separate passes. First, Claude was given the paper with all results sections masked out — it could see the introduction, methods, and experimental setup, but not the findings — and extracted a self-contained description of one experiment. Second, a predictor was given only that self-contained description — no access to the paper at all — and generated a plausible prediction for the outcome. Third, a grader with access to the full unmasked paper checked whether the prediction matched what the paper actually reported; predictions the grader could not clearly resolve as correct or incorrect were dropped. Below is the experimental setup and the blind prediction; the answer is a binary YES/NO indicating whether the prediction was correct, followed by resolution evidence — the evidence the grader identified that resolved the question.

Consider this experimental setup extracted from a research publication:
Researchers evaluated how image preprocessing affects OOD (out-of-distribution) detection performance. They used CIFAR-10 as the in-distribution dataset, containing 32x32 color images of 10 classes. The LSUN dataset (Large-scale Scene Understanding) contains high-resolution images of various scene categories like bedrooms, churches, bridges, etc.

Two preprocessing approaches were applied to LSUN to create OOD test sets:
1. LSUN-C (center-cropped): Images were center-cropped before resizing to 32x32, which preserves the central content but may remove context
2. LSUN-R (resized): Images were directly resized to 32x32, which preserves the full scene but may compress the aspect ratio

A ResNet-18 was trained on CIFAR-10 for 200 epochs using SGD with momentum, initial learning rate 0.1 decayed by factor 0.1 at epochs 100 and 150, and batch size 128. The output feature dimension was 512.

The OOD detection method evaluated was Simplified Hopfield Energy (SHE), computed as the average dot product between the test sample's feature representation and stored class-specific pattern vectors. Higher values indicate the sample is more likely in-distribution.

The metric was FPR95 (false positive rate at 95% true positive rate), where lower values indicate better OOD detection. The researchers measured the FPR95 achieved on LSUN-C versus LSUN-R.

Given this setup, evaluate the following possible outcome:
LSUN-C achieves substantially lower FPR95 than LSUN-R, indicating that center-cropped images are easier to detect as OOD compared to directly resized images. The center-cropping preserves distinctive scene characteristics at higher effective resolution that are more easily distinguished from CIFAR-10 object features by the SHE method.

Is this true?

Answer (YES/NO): NO